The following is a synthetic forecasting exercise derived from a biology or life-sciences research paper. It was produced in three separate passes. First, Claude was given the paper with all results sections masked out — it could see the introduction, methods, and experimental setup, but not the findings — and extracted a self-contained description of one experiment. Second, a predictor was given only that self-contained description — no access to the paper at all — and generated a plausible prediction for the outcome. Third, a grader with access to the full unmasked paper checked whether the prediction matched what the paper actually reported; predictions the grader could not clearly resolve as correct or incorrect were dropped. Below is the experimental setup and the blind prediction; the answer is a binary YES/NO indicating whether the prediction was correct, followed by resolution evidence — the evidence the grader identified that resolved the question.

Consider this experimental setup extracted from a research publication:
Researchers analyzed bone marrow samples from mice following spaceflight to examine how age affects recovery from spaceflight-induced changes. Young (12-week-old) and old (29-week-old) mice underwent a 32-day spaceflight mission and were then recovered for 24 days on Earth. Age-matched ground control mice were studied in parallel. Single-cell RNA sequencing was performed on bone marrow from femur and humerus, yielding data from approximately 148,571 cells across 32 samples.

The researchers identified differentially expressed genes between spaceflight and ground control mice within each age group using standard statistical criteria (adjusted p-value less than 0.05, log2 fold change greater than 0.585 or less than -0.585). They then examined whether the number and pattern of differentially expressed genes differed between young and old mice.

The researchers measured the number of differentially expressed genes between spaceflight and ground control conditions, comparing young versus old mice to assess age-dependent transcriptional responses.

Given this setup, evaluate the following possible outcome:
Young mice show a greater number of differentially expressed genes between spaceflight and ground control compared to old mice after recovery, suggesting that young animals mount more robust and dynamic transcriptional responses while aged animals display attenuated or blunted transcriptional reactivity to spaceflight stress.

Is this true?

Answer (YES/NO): NO